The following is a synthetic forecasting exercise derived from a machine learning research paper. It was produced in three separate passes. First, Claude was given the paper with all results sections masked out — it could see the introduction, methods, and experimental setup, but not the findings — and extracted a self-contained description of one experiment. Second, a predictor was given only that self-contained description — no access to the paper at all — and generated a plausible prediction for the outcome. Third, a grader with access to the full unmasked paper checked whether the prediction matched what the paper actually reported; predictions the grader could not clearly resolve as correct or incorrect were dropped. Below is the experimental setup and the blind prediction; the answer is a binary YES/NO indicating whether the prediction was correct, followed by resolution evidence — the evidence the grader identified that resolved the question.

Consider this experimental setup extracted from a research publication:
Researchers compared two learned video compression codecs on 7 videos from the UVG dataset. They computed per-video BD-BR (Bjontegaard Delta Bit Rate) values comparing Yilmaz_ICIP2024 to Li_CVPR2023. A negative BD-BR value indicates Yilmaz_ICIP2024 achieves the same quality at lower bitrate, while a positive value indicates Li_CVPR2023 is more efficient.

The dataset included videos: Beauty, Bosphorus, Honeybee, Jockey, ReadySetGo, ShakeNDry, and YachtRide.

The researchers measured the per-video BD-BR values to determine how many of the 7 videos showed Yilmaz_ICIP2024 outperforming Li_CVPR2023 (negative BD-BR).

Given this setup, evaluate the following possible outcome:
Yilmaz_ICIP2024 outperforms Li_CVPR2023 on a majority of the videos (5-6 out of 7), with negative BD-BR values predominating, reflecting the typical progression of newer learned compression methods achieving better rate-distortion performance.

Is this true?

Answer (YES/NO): YES